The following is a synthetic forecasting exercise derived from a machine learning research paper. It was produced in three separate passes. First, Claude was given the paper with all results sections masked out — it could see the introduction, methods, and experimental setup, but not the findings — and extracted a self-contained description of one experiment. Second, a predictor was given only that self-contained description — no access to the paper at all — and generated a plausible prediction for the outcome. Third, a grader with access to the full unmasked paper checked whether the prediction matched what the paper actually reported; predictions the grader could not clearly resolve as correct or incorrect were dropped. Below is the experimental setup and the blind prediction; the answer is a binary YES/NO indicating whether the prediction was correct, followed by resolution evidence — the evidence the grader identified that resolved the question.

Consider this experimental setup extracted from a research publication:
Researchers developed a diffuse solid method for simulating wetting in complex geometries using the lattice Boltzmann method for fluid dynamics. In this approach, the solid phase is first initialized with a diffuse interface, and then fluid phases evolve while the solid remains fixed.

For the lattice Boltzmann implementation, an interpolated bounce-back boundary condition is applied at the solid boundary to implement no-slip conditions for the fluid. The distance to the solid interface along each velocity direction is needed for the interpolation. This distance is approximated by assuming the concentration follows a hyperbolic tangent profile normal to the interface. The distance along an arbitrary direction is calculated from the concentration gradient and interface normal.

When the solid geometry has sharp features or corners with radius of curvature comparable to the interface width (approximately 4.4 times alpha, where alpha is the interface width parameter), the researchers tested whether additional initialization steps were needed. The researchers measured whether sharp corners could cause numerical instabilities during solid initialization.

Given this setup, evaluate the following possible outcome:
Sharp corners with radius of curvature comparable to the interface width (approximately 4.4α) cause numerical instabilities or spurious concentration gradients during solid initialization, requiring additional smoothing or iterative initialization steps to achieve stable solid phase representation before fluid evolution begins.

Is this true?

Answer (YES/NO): YES